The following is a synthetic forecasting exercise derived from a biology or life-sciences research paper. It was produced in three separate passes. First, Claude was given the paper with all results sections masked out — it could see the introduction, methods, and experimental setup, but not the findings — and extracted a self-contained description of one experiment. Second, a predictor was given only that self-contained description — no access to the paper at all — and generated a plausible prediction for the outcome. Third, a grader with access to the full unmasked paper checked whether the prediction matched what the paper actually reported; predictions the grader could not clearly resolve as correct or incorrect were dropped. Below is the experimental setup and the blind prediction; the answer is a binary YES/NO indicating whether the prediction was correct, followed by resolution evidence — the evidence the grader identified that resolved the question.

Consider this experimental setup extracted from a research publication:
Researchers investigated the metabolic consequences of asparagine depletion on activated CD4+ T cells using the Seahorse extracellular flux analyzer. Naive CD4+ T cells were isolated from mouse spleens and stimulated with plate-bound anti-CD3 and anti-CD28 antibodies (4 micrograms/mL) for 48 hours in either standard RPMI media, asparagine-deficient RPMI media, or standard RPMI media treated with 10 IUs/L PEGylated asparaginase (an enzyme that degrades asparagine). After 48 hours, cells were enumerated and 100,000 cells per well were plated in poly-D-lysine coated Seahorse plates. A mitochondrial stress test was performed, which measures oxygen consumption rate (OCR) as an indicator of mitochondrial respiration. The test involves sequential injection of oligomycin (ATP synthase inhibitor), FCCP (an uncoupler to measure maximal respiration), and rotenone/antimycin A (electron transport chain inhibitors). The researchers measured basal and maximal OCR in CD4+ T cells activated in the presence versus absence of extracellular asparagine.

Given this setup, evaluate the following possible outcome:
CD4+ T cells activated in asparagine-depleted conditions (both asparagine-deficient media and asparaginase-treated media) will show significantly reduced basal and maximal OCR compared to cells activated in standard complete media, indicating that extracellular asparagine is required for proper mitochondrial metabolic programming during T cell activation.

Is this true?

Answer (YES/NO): YES